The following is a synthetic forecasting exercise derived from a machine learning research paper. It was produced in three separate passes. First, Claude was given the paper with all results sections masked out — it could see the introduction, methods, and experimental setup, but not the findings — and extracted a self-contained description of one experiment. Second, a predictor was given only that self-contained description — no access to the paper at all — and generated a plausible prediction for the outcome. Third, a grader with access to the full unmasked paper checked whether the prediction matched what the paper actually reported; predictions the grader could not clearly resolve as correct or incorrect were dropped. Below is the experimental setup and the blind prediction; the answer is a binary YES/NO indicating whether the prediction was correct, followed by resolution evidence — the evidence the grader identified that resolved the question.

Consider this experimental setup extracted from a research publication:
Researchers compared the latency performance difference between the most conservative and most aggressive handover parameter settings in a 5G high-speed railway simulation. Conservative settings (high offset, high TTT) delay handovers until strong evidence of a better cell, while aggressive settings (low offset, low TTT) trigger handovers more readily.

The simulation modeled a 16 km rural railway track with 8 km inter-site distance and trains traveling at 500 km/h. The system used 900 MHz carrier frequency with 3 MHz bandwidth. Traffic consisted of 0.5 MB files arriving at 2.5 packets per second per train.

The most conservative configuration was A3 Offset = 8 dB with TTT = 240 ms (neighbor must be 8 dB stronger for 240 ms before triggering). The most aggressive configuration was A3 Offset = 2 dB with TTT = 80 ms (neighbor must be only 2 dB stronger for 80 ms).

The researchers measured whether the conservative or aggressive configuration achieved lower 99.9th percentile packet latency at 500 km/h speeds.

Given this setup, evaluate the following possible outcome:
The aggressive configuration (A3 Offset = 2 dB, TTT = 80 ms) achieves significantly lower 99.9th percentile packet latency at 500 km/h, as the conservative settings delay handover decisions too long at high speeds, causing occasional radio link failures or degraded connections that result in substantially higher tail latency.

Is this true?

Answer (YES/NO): NO